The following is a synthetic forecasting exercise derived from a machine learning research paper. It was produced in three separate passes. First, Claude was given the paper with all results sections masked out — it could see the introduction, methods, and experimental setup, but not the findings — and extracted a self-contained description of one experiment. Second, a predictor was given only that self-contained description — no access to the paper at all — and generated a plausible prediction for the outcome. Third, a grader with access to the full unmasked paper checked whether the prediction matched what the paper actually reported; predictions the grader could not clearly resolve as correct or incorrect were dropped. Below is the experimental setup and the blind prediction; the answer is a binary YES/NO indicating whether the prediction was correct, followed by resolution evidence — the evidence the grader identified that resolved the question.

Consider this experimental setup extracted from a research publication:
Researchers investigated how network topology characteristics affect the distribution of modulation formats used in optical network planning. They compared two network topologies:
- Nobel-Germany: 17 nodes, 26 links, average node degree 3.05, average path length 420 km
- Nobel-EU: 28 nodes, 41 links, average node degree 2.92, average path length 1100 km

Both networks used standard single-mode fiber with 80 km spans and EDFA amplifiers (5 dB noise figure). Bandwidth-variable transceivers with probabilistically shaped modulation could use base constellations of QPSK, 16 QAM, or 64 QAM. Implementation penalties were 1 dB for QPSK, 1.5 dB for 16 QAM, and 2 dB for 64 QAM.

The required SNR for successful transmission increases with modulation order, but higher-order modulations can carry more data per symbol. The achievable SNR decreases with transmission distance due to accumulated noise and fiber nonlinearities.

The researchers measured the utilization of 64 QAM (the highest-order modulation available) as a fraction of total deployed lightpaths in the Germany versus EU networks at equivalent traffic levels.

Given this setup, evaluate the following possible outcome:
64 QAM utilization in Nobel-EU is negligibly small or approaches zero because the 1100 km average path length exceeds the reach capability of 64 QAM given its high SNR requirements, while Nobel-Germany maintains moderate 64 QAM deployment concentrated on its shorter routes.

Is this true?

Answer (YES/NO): NO